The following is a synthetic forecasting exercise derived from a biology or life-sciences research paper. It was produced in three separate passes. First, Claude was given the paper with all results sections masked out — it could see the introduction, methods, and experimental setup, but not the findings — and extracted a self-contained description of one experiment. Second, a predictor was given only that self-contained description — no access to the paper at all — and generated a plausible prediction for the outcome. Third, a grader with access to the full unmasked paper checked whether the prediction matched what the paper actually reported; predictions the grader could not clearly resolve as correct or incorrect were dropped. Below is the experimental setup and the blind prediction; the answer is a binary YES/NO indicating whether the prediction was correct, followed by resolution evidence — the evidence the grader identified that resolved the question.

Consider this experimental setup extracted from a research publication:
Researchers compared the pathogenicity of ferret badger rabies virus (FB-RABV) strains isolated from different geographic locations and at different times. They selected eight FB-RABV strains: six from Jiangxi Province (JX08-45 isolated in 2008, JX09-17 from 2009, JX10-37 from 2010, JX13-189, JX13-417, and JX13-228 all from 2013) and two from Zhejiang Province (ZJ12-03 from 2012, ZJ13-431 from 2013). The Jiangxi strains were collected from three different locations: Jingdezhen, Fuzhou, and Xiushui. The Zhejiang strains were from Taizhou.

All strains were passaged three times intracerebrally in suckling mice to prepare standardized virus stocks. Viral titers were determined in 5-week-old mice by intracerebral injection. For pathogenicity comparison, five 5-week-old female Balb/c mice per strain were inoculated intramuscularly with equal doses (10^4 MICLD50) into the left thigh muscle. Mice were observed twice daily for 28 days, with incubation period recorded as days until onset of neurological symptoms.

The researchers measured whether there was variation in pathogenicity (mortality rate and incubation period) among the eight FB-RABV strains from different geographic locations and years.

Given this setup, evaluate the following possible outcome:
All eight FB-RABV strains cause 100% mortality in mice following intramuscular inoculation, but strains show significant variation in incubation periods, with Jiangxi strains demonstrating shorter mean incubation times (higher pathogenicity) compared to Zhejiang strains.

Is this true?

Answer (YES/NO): NO